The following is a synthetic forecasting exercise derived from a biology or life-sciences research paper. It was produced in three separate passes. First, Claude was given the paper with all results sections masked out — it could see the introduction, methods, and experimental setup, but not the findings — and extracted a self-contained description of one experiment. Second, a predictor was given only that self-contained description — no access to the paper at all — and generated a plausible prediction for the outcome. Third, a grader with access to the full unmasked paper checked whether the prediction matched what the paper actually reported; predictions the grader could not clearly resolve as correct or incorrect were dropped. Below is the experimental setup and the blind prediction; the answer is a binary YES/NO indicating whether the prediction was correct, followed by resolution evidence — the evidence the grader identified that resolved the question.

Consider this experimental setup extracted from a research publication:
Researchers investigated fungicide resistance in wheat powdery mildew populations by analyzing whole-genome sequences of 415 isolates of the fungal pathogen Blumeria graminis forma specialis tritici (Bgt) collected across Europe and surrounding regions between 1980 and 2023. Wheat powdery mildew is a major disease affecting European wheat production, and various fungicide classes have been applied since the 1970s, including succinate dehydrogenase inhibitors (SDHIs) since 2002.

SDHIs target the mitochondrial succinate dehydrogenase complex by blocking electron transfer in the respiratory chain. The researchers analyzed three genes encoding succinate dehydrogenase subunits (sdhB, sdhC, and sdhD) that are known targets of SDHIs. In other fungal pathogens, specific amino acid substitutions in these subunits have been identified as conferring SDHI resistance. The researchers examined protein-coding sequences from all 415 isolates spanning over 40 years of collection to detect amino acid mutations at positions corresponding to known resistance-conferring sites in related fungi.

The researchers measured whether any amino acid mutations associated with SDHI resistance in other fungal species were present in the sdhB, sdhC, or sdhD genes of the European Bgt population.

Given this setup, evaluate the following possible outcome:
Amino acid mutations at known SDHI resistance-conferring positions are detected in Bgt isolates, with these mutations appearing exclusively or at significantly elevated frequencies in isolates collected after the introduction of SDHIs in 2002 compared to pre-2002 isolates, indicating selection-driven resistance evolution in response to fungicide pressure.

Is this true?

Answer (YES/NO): NO